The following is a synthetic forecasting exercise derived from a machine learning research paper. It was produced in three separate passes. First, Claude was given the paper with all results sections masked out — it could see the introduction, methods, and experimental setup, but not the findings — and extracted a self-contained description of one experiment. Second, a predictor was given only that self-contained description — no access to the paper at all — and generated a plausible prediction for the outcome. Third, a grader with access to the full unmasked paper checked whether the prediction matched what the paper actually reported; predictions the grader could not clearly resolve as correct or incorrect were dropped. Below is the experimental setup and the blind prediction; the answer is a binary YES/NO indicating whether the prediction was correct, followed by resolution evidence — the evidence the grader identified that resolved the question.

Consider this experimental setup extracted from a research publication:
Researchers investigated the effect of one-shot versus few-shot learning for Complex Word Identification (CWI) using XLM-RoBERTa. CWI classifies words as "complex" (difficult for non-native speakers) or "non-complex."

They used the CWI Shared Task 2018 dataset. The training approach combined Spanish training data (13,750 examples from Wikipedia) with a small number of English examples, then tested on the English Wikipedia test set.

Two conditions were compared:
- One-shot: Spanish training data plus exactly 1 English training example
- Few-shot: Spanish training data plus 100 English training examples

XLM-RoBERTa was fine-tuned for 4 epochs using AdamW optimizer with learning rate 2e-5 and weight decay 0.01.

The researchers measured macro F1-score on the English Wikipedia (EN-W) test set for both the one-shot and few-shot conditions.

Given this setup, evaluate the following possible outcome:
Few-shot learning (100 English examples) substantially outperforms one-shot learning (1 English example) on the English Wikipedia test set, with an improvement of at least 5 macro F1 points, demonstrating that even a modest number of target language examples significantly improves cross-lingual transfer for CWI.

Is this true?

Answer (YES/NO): NO